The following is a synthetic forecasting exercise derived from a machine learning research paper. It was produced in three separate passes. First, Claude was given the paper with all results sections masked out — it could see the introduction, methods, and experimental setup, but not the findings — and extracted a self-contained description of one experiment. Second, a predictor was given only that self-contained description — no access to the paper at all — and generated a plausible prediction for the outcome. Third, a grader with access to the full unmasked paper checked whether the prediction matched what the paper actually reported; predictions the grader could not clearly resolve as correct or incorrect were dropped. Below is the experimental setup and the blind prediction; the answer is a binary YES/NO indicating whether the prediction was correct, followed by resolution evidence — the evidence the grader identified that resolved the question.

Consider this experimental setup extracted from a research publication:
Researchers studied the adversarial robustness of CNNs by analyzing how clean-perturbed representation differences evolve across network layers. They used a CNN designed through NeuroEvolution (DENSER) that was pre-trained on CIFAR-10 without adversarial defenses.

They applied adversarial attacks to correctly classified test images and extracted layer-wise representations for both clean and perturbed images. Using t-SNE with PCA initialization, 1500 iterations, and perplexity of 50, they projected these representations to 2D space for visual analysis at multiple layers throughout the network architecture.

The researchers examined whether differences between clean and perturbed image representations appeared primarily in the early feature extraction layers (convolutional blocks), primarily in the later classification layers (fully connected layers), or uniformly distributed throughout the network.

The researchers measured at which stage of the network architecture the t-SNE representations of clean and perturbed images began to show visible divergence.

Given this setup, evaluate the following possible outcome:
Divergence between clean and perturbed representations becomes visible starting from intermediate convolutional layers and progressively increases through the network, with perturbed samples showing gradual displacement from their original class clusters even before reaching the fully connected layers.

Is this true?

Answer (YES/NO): NO